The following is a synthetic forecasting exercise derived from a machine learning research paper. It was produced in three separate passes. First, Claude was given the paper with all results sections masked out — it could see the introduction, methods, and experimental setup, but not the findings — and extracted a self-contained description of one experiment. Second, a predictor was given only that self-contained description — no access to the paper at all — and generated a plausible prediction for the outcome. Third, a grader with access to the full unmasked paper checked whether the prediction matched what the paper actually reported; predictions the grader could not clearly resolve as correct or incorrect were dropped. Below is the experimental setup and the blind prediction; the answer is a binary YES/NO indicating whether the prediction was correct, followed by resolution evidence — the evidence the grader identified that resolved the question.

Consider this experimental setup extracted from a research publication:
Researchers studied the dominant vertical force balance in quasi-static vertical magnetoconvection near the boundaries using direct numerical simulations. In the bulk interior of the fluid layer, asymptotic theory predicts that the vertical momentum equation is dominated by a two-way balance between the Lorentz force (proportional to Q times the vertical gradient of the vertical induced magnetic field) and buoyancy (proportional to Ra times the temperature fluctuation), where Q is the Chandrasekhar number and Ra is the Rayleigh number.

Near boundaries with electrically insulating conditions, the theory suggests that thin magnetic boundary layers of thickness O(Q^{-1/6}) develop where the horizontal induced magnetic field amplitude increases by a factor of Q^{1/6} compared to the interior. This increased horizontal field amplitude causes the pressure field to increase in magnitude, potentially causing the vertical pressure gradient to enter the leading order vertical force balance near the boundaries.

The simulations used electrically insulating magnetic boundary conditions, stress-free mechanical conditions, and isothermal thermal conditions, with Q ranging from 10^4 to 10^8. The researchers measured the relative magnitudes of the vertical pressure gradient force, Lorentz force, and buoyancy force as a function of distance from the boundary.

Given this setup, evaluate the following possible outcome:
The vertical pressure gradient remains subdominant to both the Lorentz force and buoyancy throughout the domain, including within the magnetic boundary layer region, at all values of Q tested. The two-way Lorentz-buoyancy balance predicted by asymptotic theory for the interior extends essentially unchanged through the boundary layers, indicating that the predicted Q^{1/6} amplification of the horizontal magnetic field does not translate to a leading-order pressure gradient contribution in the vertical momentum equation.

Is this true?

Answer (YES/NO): NO